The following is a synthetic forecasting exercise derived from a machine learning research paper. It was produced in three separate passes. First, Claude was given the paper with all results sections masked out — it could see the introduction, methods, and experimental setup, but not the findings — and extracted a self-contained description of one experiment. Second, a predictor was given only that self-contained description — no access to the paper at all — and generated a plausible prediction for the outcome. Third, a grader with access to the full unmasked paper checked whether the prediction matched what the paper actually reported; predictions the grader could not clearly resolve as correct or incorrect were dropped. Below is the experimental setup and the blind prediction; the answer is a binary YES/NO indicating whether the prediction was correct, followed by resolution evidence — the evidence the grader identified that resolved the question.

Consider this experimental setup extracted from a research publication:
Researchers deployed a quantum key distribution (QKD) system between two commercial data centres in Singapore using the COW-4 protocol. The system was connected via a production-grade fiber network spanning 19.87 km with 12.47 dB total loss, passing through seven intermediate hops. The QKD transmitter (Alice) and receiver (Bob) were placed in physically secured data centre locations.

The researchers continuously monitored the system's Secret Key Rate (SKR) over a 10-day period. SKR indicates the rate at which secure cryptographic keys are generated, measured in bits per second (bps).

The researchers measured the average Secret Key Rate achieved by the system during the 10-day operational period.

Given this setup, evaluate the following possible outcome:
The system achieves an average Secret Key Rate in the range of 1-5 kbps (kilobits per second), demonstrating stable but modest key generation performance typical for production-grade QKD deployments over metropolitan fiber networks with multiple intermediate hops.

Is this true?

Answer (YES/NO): YES